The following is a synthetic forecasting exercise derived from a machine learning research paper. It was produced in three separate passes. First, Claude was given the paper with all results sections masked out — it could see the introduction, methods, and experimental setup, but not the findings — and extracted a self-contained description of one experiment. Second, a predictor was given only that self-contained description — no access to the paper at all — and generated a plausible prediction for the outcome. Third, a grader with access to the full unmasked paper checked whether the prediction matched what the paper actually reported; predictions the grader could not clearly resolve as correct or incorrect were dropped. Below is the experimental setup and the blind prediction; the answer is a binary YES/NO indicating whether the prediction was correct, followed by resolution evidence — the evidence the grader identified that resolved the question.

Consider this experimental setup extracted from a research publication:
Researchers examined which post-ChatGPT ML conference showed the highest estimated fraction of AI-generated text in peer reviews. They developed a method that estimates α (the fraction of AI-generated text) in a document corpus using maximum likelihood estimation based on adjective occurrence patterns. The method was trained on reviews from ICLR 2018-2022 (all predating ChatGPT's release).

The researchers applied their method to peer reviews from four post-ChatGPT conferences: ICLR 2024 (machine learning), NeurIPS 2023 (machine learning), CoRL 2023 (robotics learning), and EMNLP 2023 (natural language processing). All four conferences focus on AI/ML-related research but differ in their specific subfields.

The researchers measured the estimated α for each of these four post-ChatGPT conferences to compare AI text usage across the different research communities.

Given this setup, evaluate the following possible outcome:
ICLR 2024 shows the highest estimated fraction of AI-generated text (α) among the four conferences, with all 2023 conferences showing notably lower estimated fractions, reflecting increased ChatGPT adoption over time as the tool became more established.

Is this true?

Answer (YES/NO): NO